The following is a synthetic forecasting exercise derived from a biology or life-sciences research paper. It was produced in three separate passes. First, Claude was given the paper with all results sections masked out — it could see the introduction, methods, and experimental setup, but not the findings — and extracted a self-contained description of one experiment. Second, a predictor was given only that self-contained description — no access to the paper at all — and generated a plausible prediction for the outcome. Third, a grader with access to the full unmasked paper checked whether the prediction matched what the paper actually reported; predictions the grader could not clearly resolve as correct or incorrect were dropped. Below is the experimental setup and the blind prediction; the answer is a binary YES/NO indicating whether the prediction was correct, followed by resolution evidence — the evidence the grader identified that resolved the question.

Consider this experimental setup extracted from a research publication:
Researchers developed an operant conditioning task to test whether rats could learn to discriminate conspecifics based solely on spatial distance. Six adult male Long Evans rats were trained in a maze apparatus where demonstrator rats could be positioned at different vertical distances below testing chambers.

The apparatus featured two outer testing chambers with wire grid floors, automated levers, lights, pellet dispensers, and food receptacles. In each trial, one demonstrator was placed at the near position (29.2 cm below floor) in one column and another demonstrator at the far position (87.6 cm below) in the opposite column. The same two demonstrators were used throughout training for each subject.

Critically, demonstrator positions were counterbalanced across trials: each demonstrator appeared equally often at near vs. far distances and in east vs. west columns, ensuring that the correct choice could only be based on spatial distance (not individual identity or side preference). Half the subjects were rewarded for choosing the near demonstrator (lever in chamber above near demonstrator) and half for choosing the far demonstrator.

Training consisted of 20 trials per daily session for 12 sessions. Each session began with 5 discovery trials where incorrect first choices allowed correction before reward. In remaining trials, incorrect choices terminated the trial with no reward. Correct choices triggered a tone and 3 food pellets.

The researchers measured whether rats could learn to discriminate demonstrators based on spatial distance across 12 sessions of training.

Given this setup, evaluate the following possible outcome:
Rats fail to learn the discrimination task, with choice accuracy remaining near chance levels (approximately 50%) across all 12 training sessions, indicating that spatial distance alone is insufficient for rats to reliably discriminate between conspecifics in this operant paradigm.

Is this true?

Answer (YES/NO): NO